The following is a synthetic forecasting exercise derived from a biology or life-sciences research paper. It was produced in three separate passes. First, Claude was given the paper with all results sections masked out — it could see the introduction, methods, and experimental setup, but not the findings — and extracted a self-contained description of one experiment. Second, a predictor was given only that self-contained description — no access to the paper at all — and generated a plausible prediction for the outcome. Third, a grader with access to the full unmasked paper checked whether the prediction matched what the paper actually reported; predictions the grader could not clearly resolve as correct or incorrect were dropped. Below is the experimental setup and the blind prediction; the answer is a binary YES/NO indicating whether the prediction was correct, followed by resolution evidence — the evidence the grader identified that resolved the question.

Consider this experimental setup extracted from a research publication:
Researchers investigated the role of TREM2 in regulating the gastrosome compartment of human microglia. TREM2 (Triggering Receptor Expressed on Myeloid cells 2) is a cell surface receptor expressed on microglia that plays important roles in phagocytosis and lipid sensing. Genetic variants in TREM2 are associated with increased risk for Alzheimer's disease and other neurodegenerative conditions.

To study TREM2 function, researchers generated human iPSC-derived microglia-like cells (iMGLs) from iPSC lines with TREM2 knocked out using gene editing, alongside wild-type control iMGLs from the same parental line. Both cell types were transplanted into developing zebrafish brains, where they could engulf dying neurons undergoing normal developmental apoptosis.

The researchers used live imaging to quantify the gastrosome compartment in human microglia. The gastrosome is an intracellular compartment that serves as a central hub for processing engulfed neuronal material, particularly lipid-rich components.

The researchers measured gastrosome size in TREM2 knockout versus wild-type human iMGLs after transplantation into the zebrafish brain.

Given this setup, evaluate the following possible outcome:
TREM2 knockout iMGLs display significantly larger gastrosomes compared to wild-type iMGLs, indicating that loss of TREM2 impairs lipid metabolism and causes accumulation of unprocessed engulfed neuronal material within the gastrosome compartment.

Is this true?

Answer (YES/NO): NO